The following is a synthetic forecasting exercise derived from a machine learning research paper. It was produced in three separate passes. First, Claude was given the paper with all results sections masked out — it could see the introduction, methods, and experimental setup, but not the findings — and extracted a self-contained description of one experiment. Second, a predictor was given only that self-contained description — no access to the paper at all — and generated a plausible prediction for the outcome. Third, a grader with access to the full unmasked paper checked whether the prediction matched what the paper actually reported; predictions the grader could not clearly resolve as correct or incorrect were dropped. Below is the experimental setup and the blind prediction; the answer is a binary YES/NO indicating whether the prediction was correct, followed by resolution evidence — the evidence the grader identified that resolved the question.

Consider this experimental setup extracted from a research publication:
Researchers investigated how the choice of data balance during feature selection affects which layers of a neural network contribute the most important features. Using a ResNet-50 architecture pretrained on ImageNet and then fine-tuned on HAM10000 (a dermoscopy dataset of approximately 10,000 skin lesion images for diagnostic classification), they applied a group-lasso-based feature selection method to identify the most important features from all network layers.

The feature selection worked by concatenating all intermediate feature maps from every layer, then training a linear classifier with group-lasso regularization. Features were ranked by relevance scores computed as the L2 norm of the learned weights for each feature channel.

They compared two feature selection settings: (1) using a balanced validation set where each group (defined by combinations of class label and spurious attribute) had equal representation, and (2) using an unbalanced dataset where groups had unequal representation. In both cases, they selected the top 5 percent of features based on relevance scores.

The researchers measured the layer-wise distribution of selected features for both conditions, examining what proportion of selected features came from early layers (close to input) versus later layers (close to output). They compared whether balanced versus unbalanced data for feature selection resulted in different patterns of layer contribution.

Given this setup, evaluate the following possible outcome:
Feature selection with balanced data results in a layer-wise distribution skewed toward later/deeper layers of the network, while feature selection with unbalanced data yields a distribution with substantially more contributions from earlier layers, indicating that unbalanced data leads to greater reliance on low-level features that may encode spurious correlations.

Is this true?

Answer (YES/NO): YES